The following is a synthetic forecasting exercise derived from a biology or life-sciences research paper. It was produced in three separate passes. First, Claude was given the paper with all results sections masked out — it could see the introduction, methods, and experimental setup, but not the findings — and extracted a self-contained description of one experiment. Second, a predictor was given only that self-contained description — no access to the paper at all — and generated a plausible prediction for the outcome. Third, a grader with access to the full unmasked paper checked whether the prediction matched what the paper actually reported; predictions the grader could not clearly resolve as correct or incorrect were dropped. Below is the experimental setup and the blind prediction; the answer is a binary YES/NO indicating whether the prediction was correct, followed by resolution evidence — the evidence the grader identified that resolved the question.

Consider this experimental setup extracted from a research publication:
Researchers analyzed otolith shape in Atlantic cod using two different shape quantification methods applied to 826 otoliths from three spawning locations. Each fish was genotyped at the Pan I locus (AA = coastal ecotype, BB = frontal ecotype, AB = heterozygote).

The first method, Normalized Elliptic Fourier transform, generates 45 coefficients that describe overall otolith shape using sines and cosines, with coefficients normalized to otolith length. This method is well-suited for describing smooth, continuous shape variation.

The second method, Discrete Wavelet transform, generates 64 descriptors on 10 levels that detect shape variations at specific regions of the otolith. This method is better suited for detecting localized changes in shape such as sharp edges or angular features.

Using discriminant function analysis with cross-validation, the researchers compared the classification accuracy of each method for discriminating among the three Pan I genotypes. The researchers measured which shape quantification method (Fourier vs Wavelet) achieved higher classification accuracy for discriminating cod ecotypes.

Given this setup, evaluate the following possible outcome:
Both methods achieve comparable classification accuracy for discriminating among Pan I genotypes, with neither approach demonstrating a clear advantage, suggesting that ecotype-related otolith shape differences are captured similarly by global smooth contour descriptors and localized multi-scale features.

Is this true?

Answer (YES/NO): YES